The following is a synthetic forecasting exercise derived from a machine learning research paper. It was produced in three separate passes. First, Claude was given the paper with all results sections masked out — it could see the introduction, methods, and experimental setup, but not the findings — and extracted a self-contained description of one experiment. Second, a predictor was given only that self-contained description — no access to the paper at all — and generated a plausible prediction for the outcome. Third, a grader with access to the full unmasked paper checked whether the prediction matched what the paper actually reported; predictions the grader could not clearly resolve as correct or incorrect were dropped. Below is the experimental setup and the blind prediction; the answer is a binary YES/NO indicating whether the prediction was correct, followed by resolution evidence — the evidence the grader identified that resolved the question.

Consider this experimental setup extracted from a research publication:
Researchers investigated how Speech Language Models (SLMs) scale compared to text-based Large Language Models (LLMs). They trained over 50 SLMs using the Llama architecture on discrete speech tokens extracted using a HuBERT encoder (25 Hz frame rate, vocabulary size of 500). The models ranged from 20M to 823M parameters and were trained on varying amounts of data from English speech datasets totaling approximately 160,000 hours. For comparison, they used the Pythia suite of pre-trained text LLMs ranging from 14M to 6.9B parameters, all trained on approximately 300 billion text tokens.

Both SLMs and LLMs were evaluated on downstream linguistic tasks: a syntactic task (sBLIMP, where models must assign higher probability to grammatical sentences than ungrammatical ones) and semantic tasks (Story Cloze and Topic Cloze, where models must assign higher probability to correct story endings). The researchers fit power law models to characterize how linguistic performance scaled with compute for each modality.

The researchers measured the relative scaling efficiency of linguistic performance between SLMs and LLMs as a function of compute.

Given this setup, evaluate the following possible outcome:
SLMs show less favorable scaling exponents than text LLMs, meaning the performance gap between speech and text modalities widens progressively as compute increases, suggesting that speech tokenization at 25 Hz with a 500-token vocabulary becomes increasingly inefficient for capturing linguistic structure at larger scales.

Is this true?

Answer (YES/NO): YES